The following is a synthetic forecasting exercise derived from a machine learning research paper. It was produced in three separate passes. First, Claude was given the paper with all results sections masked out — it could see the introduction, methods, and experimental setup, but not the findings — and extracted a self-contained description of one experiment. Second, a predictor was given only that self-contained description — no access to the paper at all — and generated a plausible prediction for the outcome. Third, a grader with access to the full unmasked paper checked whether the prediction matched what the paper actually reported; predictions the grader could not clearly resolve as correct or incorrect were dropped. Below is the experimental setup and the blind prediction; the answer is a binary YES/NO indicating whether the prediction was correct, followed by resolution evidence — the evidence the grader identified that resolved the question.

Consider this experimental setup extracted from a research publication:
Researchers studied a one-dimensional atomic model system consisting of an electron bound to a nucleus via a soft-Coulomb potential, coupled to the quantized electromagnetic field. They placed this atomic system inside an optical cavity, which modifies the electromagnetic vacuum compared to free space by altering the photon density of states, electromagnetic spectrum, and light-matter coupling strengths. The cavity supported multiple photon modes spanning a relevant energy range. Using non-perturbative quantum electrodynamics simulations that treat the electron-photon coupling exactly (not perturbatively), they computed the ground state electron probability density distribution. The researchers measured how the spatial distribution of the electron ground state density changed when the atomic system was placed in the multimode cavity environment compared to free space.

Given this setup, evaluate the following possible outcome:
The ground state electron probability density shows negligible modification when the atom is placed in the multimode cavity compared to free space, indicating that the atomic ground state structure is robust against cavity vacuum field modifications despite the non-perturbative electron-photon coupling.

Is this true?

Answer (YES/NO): NO